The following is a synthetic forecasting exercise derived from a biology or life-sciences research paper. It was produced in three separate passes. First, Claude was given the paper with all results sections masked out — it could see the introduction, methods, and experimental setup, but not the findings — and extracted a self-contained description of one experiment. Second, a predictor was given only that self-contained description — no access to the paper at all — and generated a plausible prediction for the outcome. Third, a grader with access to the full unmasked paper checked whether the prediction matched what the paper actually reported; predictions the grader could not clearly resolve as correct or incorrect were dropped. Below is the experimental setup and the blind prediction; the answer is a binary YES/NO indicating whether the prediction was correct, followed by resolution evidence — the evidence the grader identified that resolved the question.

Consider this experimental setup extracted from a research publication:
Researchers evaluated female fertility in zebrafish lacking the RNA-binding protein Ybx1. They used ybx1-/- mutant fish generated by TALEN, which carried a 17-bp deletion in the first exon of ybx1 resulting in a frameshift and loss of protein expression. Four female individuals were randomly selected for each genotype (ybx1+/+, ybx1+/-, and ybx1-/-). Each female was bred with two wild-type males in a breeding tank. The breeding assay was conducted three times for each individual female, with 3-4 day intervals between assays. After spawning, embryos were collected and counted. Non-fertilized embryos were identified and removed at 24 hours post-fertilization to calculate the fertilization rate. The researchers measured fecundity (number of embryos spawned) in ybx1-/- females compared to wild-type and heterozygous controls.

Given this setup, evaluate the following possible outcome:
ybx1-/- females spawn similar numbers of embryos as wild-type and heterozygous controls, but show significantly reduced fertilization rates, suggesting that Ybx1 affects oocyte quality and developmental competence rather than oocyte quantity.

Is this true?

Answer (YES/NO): NO